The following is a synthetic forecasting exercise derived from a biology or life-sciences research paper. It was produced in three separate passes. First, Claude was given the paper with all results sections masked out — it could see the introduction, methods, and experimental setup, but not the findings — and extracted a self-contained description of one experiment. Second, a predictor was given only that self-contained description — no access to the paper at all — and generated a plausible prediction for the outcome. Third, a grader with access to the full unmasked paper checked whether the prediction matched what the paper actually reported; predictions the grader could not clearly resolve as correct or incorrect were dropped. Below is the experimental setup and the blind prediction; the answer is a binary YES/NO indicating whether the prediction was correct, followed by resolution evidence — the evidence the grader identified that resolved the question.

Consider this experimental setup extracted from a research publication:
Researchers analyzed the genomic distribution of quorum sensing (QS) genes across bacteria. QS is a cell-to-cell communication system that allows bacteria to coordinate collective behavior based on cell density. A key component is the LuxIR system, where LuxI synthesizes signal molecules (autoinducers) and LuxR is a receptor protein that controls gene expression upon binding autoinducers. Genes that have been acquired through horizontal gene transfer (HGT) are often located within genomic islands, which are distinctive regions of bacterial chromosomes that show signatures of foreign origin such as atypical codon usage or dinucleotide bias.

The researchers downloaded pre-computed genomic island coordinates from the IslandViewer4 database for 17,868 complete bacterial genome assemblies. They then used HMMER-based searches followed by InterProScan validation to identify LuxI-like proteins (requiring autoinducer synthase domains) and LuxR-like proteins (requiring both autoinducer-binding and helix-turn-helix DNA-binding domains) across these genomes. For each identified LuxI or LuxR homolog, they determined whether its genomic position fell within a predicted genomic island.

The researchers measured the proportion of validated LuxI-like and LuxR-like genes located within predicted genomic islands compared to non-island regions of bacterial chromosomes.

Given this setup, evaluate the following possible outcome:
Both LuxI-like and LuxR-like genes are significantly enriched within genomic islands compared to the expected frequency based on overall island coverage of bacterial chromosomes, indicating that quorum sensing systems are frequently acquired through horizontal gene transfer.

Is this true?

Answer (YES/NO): NO